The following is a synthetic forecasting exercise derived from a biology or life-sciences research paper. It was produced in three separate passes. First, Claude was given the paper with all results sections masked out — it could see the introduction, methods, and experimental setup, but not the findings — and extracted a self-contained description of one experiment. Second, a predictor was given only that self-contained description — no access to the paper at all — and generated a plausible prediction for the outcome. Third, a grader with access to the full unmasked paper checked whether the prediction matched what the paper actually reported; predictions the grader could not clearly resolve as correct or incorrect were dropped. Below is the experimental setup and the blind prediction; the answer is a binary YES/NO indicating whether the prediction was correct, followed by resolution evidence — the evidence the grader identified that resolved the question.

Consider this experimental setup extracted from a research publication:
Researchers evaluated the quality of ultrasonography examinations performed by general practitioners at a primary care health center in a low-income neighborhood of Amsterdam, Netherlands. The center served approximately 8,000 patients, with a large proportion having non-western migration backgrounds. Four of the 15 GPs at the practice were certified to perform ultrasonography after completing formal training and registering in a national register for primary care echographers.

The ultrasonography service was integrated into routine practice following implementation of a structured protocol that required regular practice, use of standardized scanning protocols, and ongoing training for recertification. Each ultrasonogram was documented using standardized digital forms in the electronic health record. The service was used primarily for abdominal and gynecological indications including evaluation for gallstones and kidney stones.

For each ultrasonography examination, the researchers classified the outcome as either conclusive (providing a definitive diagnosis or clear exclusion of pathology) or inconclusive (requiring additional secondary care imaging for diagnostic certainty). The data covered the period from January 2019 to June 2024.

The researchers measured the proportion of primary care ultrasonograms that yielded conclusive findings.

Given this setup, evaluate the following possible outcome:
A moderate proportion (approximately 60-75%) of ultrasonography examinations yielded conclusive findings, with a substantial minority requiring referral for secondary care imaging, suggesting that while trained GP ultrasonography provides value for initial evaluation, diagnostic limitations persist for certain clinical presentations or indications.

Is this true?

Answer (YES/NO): NO